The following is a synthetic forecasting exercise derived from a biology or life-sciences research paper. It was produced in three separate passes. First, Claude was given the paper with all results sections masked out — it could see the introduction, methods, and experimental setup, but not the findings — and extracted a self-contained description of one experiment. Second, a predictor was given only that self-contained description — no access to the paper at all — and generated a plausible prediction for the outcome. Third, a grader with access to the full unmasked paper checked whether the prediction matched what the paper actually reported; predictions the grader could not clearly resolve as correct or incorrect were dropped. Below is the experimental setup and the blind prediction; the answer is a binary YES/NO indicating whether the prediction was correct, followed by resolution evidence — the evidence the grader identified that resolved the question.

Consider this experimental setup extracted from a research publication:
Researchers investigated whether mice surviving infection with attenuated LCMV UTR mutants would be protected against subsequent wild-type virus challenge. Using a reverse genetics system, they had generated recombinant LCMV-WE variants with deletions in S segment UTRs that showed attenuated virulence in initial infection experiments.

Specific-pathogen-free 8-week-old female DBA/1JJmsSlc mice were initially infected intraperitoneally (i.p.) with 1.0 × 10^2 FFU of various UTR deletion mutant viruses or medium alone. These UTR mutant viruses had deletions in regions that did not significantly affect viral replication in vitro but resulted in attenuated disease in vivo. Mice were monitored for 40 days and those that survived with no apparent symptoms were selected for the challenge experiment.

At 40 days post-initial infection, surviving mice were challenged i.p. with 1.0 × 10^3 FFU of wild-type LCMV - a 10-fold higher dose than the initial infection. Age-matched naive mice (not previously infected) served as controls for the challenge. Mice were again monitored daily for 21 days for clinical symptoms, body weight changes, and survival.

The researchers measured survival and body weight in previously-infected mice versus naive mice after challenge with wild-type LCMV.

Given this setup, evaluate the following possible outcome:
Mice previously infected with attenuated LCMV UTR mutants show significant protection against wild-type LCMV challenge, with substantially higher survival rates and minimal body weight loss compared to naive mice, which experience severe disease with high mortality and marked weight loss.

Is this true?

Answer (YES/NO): YES